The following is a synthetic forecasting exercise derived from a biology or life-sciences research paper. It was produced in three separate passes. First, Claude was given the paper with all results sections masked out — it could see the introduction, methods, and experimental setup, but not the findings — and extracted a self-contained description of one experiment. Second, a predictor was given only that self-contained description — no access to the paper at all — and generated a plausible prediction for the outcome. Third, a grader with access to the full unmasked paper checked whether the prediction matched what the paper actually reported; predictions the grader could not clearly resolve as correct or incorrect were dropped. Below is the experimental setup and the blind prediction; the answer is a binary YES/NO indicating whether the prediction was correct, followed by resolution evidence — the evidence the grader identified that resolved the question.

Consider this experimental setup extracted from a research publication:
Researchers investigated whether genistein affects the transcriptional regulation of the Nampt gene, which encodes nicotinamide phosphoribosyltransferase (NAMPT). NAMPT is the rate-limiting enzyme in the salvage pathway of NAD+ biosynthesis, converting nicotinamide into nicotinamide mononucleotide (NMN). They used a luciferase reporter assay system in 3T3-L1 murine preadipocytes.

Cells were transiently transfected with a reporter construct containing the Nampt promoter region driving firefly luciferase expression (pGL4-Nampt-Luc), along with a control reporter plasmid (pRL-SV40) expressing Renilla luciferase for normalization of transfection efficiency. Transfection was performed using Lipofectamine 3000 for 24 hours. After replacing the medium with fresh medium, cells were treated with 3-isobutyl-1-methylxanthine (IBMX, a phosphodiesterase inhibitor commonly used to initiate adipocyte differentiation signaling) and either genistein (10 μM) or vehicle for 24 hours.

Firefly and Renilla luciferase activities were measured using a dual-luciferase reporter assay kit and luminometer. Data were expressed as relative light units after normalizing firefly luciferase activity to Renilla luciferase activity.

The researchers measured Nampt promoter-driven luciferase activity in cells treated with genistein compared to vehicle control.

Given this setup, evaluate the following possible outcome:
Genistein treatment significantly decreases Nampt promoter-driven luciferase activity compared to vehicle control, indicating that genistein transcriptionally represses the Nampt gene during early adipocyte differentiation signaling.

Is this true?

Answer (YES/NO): NO